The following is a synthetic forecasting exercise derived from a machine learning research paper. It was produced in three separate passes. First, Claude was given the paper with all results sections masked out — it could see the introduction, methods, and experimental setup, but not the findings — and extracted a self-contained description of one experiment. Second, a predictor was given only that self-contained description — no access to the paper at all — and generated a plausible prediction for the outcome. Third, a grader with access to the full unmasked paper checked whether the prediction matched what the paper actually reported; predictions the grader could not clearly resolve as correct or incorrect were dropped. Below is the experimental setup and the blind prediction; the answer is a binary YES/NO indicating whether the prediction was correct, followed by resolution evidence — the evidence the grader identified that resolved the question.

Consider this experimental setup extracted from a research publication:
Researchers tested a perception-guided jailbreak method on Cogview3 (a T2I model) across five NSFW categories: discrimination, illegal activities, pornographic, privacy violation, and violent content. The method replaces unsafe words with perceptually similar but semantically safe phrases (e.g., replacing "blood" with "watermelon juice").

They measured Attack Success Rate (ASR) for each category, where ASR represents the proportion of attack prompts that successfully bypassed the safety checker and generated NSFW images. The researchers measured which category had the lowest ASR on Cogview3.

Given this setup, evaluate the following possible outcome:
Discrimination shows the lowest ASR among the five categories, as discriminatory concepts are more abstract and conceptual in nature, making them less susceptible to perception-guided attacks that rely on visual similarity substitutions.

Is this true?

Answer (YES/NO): NO